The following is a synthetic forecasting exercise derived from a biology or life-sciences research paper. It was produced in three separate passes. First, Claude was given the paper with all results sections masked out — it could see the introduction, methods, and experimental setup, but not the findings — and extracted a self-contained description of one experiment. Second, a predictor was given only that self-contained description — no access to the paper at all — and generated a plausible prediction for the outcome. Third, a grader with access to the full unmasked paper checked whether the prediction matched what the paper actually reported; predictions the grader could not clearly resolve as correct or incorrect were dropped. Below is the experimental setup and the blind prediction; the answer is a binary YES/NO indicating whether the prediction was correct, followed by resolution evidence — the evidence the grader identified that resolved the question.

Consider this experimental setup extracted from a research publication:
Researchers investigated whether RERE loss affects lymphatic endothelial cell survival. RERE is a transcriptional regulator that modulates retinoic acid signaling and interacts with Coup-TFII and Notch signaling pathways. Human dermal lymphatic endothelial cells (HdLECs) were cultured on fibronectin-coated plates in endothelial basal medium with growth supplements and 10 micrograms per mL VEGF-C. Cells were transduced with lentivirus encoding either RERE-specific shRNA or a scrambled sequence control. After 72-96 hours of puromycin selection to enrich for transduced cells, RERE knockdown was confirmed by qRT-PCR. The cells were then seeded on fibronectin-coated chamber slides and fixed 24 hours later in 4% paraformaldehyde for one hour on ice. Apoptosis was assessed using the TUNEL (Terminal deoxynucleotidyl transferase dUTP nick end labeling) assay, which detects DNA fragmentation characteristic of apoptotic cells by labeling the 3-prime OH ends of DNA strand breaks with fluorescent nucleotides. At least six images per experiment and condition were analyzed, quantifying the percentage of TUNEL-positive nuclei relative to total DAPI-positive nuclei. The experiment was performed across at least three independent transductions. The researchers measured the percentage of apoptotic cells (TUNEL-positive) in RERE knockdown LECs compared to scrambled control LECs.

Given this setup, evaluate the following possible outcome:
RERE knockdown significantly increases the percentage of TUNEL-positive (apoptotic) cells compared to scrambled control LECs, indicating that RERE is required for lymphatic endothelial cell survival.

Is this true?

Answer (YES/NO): YES